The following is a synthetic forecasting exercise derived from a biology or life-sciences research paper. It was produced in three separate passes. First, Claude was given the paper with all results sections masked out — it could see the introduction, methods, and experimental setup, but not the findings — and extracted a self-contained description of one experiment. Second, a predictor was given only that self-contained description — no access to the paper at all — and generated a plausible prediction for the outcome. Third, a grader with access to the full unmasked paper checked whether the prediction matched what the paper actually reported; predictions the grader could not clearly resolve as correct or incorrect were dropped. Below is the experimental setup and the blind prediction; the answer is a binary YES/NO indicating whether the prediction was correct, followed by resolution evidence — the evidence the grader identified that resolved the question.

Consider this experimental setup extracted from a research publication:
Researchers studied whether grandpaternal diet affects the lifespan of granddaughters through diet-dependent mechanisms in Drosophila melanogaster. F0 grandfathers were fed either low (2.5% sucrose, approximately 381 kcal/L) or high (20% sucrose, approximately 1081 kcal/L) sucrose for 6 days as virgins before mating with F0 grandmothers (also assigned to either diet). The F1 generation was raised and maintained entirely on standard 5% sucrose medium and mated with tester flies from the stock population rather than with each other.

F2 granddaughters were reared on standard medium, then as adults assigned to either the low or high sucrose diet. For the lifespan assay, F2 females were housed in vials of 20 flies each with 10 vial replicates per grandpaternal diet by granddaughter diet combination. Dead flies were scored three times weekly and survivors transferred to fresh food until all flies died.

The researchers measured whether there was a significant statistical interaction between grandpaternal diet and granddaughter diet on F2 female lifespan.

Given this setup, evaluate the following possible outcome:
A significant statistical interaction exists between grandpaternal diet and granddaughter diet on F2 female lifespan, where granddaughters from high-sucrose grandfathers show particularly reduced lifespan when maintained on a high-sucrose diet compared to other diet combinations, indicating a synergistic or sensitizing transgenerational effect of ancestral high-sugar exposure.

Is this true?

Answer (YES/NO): NO